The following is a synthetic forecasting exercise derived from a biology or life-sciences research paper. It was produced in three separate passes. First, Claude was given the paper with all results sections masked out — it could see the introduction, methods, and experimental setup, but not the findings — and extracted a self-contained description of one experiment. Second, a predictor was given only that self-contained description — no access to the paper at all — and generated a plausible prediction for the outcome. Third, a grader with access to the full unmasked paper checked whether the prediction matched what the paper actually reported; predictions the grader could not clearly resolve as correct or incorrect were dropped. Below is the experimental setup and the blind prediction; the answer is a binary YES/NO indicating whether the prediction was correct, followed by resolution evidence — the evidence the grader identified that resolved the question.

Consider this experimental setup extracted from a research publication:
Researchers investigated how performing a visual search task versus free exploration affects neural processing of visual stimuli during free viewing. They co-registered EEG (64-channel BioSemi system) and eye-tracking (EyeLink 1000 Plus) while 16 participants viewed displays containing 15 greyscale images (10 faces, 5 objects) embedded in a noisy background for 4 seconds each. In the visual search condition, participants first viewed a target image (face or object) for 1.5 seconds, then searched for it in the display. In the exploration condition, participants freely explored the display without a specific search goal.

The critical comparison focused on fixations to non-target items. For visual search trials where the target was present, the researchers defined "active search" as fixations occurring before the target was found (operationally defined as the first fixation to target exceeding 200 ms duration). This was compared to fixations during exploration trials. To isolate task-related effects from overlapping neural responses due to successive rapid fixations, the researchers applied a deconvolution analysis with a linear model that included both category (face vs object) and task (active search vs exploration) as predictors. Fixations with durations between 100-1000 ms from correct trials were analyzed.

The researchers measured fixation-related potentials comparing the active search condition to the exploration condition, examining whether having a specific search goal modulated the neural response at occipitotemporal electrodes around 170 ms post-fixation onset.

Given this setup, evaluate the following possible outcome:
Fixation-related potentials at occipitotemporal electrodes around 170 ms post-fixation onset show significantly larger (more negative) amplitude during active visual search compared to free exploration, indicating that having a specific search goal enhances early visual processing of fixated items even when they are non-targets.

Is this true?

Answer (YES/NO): NO